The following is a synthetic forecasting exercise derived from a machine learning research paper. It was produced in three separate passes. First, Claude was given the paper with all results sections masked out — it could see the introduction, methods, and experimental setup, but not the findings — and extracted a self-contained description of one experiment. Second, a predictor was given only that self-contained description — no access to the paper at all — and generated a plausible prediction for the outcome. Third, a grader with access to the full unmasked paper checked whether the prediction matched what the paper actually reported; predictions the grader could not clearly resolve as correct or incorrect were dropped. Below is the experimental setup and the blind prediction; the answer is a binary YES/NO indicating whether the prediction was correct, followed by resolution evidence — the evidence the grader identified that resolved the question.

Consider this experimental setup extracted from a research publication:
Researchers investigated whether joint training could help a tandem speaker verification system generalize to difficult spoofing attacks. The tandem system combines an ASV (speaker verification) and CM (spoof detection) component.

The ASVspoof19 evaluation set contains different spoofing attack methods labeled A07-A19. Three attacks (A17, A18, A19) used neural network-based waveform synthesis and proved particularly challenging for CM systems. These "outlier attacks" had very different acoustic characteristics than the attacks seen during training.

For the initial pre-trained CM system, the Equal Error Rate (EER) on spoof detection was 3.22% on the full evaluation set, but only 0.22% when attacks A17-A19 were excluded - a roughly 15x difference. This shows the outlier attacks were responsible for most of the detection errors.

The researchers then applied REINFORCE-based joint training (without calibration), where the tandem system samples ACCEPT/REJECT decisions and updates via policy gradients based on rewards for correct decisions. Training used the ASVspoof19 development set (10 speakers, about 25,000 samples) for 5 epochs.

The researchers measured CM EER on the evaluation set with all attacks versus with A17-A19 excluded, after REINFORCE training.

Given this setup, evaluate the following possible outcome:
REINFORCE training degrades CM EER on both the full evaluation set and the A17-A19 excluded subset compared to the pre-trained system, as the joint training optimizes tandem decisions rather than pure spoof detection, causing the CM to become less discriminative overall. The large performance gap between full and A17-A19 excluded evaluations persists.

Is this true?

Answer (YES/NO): NO